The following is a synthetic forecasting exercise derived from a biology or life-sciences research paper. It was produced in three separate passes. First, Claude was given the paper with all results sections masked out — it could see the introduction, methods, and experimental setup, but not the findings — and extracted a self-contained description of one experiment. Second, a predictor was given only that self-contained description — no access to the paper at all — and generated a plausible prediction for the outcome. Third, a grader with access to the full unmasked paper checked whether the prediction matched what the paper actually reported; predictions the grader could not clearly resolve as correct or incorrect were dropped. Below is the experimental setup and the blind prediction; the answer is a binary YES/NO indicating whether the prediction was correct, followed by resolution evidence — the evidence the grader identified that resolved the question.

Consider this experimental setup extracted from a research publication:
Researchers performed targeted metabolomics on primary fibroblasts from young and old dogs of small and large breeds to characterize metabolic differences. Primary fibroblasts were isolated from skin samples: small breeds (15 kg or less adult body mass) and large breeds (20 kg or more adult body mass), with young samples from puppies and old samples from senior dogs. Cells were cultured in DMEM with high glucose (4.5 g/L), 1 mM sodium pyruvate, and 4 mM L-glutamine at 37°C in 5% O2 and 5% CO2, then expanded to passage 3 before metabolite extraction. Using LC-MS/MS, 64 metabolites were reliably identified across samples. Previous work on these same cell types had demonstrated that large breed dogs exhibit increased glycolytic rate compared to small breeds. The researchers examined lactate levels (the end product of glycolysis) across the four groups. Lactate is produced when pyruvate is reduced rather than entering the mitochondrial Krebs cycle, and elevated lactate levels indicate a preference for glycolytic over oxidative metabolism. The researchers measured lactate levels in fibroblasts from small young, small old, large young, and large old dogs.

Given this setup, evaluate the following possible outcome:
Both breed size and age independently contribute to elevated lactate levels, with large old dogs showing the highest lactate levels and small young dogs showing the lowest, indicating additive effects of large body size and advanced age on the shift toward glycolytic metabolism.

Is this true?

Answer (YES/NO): NO